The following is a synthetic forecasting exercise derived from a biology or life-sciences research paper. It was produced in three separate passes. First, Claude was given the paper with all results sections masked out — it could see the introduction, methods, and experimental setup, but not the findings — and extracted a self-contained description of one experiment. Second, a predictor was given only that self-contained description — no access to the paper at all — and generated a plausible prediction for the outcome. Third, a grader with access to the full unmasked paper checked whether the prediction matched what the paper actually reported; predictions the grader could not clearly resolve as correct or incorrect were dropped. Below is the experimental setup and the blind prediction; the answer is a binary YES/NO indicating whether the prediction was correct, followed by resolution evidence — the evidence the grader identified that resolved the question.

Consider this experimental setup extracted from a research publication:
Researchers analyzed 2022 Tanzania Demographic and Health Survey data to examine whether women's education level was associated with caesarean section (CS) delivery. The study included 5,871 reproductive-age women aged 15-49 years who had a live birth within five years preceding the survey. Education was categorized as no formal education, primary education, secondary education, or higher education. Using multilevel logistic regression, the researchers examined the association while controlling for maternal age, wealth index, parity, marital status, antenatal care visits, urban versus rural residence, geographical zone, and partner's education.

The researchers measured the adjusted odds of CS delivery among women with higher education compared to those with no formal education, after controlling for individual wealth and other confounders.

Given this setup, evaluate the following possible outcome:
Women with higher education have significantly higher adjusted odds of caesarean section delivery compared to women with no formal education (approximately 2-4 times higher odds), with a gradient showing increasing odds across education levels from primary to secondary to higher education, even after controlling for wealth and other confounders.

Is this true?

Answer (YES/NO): YES